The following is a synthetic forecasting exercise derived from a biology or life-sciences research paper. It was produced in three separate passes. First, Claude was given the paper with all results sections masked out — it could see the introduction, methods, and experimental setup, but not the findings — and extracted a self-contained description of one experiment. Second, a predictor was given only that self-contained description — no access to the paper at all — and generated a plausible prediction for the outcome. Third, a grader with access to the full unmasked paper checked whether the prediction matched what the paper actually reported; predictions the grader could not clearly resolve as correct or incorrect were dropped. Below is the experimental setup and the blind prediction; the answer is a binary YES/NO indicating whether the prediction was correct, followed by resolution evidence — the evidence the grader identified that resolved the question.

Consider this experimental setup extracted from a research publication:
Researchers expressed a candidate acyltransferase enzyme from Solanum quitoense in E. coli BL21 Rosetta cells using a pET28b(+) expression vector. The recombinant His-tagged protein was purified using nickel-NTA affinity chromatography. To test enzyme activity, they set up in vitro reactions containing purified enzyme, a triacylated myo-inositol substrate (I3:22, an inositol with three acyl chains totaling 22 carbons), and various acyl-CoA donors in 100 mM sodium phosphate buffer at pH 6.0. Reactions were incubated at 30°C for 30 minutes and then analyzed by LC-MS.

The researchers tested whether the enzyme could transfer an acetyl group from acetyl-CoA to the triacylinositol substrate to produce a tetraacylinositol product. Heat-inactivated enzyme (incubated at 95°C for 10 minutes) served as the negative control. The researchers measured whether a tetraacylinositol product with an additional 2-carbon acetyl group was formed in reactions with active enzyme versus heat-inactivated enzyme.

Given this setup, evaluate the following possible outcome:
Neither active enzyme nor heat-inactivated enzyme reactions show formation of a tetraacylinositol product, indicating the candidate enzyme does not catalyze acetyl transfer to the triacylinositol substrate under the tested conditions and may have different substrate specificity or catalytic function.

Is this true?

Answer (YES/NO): NO